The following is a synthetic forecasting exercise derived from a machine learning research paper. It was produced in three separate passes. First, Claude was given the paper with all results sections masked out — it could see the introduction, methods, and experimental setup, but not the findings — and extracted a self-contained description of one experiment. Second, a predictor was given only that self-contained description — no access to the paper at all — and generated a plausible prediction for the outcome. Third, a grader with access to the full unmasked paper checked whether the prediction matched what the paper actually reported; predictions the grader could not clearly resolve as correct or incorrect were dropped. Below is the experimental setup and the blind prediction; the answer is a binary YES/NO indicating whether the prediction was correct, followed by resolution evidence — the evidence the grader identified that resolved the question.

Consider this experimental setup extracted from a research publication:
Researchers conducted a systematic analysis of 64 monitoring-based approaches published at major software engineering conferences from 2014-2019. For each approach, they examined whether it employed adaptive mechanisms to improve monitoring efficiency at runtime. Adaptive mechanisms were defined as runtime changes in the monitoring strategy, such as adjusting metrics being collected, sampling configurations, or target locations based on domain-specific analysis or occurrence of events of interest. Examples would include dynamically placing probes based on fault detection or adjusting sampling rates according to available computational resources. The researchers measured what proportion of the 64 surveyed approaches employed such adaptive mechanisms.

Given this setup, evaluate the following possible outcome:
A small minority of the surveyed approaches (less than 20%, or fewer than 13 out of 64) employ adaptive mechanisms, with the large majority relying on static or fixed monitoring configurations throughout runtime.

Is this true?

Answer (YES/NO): YES